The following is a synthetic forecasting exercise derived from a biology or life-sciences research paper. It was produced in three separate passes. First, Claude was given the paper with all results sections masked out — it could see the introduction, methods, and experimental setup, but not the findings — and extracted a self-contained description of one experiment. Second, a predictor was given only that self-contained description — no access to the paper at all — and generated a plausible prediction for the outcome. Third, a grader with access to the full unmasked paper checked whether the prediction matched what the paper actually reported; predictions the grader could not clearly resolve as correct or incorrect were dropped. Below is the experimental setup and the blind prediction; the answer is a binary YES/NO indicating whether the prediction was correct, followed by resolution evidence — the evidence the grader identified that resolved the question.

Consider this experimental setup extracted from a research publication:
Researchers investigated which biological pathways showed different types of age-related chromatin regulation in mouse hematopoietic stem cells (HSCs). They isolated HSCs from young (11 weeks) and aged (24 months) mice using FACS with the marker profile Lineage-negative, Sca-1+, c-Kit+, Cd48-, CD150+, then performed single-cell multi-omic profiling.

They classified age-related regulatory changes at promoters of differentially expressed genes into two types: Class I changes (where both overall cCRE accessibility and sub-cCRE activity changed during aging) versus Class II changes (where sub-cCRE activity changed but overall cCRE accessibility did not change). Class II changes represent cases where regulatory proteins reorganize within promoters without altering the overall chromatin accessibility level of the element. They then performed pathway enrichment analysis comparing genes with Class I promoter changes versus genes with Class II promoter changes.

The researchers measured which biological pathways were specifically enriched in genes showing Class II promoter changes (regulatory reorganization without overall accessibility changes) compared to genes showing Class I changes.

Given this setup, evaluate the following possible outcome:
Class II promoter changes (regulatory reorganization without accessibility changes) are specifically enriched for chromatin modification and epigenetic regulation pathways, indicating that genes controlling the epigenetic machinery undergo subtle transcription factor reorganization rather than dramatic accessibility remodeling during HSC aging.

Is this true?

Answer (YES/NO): NO